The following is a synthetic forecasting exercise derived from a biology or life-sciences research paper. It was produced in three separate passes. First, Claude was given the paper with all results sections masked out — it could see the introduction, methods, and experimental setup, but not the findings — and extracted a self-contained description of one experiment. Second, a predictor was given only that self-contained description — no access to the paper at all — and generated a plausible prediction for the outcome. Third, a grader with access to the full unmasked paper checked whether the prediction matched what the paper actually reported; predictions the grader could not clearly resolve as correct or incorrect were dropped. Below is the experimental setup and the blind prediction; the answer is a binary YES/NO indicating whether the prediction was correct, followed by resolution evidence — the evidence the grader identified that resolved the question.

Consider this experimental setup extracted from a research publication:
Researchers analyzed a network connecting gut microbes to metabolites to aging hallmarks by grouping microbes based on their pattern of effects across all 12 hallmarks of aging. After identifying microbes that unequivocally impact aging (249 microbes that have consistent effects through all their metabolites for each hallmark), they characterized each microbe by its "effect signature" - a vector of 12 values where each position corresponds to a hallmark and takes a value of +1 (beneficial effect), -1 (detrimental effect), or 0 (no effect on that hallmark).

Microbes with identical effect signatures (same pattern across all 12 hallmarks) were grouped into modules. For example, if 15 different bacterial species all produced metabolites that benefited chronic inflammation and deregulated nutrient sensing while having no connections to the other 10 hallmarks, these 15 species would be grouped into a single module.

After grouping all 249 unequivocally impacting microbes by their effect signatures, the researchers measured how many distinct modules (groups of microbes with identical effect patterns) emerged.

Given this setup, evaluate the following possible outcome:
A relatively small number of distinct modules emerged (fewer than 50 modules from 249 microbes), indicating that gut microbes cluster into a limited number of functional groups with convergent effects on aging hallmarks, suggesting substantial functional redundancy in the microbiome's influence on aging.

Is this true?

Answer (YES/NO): NO